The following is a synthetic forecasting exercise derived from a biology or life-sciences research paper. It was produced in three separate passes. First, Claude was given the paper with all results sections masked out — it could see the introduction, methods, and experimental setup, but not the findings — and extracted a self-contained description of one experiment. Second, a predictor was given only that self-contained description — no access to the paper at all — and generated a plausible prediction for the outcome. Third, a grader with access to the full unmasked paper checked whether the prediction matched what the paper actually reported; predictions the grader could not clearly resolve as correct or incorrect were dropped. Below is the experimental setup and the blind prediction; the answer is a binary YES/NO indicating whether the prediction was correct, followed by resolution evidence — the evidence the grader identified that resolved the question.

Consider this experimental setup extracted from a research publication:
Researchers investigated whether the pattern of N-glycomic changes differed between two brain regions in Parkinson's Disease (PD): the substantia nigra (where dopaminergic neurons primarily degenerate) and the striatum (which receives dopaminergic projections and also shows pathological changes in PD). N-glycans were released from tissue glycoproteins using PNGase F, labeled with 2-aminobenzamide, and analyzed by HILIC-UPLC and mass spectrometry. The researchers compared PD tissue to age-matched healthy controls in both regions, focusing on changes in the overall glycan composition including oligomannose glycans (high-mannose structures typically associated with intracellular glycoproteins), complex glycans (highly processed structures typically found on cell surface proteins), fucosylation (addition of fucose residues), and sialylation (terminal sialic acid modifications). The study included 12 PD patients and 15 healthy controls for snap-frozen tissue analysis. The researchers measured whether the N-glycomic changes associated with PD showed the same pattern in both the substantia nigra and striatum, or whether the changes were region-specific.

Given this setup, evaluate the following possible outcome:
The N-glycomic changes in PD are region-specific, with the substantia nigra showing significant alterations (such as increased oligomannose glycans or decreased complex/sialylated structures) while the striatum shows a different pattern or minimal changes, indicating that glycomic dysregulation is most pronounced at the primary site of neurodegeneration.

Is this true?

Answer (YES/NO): NO